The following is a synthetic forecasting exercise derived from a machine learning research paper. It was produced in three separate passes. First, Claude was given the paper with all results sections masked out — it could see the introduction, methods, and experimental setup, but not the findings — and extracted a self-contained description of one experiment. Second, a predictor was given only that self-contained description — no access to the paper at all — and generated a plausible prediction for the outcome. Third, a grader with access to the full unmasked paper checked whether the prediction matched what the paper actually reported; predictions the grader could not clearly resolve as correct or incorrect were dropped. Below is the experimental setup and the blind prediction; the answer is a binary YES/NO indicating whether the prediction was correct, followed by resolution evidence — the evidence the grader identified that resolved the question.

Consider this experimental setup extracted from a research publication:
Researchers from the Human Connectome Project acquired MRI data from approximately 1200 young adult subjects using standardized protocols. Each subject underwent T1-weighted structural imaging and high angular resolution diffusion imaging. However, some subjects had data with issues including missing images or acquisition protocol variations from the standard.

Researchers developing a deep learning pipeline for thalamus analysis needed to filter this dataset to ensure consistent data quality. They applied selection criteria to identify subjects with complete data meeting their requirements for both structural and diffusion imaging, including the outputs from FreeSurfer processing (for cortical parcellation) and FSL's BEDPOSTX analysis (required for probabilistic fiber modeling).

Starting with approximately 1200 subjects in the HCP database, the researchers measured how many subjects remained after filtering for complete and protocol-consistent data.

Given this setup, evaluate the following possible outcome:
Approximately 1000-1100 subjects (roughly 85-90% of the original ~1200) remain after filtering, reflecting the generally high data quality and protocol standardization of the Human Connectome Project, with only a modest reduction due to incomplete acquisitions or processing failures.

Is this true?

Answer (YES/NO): YES